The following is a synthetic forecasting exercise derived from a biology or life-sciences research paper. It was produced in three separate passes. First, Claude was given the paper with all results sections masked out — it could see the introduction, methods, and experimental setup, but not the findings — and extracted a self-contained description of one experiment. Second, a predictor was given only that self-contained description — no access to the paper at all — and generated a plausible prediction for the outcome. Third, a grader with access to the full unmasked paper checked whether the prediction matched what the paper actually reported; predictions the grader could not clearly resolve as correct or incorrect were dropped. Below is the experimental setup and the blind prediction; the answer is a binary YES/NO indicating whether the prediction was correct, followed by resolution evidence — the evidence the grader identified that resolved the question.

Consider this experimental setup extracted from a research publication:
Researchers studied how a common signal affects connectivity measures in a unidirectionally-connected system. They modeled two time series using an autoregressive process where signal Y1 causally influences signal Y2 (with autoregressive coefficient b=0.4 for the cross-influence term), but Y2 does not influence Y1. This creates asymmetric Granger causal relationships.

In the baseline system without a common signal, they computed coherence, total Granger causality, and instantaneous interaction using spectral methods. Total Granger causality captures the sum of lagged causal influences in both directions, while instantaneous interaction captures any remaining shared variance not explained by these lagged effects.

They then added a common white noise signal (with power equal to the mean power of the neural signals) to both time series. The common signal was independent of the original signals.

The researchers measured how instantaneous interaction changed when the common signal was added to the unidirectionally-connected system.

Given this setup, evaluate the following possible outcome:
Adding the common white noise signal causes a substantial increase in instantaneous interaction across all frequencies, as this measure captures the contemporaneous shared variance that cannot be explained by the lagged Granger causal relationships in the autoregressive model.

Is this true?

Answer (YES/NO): YES